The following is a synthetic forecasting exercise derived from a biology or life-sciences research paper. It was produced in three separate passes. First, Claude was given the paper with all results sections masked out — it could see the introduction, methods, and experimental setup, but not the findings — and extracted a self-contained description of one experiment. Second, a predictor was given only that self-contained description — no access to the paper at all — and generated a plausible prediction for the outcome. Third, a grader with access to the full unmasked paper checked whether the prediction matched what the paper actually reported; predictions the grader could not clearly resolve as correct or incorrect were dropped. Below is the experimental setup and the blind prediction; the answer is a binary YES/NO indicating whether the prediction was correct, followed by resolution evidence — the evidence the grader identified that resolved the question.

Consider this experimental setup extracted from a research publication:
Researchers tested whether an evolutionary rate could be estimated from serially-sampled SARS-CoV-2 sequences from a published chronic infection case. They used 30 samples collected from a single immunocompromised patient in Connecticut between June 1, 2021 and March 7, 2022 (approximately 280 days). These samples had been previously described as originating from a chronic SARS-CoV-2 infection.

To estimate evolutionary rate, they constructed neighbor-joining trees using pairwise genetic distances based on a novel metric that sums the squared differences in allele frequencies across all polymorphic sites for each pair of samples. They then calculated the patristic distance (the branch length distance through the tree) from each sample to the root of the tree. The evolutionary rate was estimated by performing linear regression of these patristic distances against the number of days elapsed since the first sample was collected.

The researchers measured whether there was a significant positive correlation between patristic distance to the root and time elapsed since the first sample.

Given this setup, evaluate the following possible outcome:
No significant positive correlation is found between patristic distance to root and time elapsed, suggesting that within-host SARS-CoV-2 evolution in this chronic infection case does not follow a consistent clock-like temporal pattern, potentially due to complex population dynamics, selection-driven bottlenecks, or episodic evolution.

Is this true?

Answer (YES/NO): NO